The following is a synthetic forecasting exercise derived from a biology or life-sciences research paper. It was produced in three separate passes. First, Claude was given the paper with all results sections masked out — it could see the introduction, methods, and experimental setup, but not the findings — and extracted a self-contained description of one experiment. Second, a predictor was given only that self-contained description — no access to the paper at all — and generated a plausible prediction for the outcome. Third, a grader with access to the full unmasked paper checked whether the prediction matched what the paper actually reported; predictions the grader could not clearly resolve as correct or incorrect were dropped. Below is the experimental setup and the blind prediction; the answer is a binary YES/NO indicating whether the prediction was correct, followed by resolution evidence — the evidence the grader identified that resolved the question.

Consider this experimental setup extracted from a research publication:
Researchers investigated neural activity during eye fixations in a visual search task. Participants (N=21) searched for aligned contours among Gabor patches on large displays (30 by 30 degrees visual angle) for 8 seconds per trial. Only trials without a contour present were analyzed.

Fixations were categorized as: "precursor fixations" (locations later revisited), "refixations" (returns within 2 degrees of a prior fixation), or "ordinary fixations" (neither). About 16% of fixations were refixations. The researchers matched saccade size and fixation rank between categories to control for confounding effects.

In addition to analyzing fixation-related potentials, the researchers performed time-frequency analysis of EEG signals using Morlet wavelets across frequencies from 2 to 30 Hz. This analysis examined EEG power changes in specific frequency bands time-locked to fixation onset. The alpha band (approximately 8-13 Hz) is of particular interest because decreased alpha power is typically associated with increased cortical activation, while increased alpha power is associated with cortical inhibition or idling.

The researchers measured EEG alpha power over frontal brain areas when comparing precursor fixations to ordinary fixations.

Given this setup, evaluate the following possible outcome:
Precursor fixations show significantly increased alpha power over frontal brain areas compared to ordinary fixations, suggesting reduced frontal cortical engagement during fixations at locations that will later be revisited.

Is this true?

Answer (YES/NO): NO